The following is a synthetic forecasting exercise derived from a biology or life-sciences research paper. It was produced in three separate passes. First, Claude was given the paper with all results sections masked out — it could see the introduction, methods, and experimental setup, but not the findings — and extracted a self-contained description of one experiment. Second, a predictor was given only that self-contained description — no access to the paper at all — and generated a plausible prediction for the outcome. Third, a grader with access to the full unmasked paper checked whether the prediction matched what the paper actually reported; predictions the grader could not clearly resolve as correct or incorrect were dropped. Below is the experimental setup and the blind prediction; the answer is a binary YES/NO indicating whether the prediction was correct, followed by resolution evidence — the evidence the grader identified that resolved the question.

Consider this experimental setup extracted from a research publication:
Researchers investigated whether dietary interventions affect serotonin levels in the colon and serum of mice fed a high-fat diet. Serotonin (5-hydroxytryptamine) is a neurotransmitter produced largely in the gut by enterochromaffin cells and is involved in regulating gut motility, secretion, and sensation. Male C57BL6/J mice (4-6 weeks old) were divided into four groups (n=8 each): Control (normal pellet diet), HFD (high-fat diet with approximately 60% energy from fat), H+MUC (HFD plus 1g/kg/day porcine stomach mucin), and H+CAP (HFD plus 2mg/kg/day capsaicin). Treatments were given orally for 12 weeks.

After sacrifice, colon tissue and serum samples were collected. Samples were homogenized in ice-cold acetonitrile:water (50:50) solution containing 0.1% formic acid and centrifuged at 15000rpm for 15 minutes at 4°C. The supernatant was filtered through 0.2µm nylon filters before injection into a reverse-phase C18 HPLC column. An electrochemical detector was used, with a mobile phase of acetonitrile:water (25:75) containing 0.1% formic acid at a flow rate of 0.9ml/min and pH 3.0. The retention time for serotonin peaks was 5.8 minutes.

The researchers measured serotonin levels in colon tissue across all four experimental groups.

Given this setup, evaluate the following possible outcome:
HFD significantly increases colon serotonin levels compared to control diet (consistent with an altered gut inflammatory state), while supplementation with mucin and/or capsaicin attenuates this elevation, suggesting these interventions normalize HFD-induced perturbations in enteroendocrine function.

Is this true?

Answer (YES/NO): NO